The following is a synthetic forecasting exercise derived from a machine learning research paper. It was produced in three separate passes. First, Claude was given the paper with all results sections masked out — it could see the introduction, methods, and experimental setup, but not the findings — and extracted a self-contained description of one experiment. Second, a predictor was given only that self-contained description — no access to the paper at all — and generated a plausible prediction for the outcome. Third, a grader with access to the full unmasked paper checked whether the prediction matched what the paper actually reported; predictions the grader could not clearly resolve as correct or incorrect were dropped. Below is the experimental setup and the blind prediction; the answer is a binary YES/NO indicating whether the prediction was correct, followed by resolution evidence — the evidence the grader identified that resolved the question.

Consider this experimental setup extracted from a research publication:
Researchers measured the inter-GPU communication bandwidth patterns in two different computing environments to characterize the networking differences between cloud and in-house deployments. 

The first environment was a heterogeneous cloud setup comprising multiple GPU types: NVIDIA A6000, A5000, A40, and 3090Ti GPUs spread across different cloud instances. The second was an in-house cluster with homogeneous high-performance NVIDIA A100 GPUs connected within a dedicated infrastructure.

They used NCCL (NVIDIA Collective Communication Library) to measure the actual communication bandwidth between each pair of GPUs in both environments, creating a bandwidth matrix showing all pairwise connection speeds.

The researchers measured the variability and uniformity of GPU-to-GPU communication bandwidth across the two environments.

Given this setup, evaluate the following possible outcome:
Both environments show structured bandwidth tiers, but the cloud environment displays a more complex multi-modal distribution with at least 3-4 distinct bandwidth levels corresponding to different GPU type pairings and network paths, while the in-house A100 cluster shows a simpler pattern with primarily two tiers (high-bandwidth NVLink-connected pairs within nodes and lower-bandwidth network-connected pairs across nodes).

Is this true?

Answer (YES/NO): NO